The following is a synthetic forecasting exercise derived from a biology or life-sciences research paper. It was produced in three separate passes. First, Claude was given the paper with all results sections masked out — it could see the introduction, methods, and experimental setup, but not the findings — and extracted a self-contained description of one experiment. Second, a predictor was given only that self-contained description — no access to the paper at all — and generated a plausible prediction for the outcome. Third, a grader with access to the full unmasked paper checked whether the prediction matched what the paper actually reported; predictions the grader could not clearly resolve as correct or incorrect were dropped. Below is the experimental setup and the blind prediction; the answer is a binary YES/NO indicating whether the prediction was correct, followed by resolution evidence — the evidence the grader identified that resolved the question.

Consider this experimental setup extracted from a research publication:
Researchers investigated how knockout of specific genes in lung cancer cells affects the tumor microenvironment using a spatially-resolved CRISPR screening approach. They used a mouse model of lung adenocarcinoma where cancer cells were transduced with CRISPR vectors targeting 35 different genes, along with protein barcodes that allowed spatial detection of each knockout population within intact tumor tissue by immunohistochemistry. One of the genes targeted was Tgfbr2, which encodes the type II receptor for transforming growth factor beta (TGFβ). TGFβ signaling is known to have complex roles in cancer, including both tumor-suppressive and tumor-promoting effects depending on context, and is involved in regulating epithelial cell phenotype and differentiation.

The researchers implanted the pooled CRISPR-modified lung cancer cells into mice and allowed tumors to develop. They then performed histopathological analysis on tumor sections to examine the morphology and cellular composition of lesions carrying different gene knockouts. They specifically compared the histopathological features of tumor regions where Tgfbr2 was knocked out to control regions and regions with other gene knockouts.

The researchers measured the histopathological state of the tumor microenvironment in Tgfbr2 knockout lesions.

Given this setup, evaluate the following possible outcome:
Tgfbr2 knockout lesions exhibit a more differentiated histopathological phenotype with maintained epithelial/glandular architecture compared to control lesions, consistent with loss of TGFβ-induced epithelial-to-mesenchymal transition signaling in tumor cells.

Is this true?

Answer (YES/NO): NO